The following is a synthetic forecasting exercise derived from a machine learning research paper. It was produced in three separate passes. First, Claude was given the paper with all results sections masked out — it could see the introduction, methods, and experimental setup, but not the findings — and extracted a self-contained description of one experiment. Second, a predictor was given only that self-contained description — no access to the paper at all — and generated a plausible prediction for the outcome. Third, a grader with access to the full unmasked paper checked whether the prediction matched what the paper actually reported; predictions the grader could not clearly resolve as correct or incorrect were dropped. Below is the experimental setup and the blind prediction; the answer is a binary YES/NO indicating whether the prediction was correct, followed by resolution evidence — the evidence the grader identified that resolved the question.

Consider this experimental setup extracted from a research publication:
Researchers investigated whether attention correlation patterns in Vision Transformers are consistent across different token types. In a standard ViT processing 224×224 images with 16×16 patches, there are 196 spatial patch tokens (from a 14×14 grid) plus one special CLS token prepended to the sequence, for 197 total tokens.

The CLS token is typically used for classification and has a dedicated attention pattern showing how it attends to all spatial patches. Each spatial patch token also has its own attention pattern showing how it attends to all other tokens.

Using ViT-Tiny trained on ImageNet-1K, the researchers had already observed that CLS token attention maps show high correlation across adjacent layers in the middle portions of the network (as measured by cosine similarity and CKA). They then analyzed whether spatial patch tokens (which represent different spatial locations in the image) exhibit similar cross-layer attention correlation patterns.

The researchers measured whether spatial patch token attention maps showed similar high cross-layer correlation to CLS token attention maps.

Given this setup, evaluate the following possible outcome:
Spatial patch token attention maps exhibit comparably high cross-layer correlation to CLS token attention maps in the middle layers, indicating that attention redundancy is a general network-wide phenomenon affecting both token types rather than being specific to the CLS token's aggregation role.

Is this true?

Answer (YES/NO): YES